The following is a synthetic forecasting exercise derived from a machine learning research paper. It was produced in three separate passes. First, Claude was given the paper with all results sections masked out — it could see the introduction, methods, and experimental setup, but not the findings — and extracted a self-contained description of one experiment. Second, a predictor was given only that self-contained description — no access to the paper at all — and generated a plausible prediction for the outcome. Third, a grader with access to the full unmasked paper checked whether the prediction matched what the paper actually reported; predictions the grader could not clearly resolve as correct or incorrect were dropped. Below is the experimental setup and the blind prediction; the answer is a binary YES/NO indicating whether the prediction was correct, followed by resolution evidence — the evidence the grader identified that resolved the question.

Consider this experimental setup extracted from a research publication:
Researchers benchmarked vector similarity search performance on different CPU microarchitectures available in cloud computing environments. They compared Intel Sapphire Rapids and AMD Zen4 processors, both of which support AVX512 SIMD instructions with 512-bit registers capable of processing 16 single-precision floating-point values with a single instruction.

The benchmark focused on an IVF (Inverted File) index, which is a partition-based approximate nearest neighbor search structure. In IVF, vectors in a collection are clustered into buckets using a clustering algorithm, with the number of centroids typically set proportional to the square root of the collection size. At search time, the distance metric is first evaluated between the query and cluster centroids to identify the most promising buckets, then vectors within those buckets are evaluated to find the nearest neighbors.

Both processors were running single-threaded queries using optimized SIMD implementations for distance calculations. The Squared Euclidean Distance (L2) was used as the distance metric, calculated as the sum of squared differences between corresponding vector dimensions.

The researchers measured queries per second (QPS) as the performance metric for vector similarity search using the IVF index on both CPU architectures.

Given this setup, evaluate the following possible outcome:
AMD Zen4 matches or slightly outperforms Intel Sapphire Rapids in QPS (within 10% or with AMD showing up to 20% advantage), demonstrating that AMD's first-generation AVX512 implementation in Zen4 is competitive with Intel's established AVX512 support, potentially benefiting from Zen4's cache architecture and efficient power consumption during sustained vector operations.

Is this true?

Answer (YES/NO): NO